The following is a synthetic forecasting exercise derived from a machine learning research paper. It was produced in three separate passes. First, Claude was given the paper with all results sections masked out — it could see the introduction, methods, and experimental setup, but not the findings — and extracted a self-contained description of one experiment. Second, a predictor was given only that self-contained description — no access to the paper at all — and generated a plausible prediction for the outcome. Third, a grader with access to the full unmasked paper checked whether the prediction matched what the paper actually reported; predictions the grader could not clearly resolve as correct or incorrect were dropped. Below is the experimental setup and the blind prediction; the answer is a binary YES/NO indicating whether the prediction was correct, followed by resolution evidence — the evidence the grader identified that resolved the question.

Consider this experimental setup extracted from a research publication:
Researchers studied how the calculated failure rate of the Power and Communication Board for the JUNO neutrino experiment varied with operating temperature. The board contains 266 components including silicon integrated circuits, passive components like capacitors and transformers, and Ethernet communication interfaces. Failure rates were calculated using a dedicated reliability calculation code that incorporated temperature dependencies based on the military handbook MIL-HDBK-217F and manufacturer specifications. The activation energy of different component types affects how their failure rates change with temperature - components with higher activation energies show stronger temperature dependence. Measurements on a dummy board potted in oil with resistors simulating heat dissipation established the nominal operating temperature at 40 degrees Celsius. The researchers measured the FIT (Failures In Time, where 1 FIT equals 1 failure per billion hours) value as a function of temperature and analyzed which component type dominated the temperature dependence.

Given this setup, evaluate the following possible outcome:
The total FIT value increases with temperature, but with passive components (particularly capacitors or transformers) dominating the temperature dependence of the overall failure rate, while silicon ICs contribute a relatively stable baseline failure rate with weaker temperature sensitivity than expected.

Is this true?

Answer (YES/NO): NO